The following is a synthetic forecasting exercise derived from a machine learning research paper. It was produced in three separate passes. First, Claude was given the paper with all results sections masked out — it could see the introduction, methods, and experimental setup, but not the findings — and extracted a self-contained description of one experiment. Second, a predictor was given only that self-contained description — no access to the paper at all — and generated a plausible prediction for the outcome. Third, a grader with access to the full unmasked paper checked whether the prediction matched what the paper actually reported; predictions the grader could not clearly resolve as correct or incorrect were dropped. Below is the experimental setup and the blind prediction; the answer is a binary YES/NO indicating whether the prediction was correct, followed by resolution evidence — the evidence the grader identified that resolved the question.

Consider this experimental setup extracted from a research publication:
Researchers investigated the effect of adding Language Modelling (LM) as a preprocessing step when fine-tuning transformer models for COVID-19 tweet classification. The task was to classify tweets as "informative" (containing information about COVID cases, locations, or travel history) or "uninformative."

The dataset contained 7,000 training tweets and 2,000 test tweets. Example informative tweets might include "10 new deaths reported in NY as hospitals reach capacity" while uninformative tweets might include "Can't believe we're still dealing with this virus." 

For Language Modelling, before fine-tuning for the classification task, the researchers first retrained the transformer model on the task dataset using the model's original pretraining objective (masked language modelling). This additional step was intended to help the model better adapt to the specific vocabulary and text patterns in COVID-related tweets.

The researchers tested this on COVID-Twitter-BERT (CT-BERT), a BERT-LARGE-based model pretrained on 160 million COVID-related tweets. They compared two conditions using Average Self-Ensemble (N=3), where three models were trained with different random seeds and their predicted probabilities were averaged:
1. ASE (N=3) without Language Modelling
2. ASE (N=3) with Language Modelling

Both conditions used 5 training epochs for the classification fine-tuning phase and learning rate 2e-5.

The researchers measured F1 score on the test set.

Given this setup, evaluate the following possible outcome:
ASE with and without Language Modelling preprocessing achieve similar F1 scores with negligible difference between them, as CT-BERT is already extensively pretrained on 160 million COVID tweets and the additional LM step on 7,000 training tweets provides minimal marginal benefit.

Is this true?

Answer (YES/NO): NO